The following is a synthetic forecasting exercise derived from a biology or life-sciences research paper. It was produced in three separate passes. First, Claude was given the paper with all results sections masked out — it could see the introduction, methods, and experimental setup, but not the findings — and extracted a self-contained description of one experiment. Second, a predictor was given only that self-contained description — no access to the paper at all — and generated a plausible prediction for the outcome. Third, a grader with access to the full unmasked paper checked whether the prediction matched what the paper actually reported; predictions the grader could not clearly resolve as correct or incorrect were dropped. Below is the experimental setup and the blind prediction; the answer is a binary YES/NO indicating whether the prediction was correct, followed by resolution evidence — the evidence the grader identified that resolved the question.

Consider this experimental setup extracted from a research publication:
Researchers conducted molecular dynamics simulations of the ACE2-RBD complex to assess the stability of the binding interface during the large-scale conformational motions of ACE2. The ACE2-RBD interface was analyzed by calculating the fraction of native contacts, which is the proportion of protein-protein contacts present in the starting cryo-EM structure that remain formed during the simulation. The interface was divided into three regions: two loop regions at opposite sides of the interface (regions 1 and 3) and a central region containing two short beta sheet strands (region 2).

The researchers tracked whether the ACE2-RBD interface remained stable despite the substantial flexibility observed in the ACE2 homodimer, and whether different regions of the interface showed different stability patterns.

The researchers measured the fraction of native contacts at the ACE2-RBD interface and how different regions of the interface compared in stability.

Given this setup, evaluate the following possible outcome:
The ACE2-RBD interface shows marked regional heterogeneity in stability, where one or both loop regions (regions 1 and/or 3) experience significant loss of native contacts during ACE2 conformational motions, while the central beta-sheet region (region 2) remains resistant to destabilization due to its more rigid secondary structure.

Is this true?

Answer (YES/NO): NO